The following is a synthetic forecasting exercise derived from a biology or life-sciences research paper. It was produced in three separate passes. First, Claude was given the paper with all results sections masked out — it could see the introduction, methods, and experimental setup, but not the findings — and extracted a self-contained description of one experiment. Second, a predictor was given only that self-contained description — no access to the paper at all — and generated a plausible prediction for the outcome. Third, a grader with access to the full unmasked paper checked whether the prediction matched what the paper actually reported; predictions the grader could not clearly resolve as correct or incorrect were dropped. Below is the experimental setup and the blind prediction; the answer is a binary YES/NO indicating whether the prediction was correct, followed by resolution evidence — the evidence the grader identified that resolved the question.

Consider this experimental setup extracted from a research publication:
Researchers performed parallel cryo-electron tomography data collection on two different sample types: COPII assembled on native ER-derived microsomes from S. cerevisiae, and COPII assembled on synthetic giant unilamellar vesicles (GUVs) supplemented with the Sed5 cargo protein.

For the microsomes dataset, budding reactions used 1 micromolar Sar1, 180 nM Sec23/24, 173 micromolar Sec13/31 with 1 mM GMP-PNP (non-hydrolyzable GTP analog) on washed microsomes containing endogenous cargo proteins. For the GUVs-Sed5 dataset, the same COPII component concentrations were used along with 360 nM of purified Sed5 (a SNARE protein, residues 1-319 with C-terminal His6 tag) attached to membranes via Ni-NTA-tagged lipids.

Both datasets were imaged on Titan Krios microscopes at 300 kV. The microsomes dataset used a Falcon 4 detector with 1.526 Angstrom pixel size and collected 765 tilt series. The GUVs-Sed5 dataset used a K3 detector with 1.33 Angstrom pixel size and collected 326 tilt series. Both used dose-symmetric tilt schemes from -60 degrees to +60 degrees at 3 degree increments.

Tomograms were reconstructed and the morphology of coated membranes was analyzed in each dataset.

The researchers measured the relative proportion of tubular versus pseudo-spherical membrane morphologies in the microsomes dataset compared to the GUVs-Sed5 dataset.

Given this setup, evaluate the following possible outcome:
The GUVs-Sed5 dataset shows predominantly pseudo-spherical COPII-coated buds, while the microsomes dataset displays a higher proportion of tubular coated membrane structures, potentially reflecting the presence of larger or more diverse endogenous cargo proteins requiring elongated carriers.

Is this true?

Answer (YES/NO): NO